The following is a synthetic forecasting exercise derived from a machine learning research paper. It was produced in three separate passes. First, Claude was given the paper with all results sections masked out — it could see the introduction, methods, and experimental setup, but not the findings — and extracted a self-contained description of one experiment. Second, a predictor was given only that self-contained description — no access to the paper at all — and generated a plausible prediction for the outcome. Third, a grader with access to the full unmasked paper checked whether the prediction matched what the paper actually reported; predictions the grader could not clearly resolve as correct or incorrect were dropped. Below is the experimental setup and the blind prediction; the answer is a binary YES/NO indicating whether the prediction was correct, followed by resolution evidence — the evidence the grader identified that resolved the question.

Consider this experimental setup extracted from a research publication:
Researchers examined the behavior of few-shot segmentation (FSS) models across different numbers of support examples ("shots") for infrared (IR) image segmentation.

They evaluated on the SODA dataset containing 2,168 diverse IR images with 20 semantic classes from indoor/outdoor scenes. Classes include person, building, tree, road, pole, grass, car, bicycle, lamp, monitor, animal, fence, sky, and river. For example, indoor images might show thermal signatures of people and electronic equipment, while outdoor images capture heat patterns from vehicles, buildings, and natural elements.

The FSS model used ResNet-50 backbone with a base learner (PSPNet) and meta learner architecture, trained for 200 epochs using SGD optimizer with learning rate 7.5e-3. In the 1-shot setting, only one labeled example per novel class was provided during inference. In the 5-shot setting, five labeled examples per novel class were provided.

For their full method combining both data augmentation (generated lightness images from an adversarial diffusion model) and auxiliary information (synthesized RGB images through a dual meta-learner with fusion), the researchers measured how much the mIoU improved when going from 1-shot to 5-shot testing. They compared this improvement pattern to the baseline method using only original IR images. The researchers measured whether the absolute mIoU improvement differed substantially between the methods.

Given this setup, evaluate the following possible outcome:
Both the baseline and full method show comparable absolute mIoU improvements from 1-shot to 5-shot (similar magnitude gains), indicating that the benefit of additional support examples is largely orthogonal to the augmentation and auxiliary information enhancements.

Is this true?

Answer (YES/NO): NO